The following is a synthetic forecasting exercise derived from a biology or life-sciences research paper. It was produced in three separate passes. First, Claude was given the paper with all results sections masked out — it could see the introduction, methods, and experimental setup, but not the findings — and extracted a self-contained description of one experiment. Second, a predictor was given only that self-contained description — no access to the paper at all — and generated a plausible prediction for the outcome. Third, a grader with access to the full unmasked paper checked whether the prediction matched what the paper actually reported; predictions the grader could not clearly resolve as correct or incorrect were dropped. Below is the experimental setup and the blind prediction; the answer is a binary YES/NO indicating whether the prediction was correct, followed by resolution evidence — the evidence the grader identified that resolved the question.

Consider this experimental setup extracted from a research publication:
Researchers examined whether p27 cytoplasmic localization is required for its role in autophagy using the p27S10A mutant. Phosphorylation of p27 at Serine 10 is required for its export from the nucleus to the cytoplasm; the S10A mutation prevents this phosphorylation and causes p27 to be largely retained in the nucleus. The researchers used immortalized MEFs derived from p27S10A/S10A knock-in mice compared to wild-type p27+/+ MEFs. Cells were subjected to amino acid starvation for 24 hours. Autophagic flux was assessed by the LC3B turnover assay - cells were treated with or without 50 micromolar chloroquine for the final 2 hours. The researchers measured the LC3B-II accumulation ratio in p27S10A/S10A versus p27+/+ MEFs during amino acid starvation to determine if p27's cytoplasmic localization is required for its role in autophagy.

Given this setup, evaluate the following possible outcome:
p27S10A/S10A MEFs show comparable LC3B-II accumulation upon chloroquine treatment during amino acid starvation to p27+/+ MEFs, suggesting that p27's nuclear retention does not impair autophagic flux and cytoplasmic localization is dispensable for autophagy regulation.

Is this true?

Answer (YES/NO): NO